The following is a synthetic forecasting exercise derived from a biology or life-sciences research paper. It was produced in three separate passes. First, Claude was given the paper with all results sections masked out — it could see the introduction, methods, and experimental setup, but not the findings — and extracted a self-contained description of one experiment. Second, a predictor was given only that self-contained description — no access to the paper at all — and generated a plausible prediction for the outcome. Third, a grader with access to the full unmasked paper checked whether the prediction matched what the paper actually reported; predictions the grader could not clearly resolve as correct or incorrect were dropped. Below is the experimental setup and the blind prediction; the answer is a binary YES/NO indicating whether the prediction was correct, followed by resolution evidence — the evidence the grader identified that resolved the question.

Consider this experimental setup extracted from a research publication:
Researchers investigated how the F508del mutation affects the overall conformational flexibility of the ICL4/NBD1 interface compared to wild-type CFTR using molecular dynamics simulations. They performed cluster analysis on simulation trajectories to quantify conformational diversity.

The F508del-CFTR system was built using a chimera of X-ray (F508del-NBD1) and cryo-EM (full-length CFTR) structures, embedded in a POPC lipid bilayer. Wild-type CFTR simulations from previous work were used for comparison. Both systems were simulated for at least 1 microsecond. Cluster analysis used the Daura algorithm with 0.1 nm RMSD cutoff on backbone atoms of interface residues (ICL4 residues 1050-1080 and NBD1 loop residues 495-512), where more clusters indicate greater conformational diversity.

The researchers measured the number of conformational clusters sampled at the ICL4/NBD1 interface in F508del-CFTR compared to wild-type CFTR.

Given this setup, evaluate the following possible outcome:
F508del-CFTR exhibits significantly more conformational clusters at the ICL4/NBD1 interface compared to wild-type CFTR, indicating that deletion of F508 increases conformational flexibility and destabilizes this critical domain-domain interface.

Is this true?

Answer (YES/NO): YES